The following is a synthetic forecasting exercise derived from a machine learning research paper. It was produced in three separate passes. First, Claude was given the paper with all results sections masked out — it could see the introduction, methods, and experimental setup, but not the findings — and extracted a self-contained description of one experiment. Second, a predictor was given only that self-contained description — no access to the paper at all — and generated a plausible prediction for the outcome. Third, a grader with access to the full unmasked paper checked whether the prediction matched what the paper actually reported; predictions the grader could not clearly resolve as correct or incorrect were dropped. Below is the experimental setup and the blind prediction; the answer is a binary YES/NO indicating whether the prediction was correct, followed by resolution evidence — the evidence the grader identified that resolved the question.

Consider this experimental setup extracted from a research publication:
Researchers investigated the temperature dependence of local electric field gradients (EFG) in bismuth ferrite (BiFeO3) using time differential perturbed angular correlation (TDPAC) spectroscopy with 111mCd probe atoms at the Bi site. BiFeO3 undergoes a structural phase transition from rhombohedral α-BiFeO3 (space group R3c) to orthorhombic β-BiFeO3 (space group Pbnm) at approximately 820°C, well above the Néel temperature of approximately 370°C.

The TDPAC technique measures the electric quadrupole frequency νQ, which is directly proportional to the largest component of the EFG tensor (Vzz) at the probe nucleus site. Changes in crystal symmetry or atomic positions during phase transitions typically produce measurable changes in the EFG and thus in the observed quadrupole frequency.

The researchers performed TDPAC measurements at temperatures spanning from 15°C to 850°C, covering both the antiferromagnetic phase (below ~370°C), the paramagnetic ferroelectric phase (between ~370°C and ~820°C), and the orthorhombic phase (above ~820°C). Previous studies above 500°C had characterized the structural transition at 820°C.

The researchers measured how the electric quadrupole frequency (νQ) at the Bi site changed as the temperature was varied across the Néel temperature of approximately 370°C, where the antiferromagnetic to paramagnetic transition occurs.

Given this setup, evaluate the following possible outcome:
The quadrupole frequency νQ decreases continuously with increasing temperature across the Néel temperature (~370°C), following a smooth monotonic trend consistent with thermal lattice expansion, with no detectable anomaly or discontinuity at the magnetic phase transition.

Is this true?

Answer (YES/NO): NO